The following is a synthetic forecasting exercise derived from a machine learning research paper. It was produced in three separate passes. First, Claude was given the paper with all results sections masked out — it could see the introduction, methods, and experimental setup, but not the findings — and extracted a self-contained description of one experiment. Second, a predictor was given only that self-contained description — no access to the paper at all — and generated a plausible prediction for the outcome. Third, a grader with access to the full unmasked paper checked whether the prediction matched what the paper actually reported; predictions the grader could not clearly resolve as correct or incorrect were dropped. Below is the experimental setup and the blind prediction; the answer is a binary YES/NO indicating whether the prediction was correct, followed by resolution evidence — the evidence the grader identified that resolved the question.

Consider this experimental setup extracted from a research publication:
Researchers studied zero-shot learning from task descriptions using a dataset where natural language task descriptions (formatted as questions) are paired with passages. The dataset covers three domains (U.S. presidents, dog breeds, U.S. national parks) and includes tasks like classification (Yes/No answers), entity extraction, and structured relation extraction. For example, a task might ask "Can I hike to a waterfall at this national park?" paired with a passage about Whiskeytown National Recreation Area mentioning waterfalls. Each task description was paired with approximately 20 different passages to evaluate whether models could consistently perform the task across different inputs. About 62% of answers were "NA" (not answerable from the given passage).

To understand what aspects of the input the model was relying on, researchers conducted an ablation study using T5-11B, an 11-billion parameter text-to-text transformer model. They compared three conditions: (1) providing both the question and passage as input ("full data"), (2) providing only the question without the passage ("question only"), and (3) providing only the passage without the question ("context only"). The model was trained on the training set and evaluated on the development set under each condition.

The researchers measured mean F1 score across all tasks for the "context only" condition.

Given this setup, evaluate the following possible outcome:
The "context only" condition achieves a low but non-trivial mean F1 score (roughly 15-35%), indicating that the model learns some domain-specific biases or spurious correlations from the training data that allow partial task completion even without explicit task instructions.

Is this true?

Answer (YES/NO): NO